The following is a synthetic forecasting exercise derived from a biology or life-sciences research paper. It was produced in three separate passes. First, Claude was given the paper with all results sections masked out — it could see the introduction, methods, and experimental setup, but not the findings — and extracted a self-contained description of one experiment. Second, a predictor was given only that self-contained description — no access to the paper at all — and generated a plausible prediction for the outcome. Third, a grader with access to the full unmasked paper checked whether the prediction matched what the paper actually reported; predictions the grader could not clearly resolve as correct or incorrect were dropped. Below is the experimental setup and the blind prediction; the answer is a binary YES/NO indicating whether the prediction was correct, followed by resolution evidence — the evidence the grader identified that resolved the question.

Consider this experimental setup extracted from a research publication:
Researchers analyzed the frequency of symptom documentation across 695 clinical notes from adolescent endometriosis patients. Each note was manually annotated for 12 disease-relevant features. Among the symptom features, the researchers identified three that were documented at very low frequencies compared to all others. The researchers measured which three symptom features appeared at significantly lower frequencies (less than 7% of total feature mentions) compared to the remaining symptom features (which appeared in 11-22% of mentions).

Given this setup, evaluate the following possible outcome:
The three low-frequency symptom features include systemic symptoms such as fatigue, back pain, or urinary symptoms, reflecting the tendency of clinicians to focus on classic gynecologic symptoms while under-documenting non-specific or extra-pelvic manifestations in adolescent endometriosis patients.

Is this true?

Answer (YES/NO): NO